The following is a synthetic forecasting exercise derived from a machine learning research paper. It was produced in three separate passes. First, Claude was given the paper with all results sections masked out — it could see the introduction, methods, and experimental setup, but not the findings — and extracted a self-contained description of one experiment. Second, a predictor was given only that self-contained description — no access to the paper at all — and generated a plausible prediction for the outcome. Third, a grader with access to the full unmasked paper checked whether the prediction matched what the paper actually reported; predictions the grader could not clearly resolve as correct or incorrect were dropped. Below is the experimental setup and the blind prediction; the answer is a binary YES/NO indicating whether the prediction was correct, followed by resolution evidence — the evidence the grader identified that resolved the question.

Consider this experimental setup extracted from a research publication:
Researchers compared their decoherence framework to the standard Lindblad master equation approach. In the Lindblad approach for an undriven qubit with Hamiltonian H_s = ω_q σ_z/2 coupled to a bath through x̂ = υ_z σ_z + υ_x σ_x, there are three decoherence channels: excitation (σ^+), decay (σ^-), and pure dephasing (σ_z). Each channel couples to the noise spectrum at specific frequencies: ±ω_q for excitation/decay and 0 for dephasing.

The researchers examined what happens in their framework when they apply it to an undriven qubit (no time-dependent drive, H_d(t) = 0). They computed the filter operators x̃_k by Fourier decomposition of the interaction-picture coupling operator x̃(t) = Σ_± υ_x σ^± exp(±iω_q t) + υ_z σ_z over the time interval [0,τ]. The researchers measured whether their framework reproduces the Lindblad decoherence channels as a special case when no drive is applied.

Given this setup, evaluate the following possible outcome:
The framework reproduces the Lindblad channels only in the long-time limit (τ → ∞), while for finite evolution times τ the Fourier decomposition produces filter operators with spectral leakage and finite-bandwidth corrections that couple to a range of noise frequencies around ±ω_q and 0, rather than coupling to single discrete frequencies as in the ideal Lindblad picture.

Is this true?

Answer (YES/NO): YES